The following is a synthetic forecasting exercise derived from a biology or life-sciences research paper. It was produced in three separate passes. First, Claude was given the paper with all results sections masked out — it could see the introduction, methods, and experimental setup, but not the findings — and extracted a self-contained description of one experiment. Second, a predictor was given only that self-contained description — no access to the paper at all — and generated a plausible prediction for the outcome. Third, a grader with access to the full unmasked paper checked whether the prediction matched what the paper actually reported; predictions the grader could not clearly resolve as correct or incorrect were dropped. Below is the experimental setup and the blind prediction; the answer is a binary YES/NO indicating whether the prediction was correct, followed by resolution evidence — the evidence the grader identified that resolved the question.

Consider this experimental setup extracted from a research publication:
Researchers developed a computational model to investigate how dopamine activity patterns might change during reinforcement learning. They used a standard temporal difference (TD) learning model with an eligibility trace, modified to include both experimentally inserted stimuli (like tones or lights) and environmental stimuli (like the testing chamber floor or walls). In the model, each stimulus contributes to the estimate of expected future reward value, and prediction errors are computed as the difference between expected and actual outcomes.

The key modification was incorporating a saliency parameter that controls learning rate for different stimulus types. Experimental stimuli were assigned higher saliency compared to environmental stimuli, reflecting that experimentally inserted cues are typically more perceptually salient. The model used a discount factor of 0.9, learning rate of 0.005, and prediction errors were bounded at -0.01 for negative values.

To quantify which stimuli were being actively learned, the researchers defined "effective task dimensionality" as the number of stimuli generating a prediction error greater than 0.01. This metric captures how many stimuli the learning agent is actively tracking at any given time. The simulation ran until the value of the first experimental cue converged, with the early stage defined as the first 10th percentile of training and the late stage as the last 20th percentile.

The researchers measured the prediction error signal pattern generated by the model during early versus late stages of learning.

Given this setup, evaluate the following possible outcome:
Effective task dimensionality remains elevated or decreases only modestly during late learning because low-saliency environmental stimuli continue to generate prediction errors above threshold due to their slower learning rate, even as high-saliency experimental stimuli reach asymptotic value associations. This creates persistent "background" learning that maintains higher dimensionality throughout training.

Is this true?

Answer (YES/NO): NO